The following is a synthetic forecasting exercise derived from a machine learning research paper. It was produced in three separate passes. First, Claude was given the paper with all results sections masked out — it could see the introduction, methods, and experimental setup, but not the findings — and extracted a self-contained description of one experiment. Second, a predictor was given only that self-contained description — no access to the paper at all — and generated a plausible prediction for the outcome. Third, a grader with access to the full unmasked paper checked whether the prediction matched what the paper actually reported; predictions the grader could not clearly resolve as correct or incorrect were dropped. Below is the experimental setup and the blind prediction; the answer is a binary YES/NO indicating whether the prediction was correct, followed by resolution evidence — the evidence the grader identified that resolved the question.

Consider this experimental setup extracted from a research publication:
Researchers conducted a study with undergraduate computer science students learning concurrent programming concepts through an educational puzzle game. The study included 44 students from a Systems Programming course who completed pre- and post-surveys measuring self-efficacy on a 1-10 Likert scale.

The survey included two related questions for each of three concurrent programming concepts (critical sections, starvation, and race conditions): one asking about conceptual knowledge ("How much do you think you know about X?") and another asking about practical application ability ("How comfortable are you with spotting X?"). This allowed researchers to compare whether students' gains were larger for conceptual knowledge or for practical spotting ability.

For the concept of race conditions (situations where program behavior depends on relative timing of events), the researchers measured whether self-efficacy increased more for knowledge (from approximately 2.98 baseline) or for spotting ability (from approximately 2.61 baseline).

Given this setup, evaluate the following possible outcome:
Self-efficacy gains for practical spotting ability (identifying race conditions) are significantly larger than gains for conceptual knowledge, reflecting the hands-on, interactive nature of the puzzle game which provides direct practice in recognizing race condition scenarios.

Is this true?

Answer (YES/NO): YES